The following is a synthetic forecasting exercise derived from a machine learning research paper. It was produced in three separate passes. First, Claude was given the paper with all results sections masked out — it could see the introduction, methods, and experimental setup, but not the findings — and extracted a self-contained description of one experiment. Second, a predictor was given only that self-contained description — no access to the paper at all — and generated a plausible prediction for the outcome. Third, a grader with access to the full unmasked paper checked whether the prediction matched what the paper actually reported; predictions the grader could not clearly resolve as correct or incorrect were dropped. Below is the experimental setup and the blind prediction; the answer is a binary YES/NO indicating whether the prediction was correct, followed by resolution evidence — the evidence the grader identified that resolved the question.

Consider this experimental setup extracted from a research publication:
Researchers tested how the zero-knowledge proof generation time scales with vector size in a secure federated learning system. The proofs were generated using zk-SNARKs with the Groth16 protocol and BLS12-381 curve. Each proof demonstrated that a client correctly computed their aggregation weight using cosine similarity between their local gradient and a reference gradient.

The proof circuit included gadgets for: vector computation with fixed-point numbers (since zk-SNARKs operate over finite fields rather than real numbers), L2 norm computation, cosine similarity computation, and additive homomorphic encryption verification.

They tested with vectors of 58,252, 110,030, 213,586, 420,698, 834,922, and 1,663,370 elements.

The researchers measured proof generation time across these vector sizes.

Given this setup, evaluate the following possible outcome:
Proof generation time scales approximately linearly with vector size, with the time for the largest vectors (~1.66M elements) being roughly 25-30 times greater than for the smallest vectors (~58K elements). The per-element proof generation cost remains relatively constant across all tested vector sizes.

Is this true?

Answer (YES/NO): NO